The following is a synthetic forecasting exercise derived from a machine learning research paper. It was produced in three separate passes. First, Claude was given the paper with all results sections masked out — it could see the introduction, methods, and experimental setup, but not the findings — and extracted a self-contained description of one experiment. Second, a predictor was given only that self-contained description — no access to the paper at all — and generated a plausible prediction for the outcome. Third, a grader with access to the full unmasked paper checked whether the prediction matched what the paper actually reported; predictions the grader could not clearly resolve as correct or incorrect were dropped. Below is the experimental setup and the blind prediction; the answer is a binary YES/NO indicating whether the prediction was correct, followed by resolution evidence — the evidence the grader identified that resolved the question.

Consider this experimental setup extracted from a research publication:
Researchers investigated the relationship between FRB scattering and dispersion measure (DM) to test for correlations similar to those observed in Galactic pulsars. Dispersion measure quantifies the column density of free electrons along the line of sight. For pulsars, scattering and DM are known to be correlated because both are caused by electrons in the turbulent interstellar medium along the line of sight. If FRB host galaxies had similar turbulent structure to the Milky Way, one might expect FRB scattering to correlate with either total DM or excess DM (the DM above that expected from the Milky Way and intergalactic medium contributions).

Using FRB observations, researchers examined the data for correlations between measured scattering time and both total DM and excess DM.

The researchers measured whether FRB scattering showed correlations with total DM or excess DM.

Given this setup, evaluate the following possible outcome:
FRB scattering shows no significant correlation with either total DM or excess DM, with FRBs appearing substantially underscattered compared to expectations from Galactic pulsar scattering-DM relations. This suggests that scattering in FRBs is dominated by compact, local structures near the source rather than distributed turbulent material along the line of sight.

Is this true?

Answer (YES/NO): NO